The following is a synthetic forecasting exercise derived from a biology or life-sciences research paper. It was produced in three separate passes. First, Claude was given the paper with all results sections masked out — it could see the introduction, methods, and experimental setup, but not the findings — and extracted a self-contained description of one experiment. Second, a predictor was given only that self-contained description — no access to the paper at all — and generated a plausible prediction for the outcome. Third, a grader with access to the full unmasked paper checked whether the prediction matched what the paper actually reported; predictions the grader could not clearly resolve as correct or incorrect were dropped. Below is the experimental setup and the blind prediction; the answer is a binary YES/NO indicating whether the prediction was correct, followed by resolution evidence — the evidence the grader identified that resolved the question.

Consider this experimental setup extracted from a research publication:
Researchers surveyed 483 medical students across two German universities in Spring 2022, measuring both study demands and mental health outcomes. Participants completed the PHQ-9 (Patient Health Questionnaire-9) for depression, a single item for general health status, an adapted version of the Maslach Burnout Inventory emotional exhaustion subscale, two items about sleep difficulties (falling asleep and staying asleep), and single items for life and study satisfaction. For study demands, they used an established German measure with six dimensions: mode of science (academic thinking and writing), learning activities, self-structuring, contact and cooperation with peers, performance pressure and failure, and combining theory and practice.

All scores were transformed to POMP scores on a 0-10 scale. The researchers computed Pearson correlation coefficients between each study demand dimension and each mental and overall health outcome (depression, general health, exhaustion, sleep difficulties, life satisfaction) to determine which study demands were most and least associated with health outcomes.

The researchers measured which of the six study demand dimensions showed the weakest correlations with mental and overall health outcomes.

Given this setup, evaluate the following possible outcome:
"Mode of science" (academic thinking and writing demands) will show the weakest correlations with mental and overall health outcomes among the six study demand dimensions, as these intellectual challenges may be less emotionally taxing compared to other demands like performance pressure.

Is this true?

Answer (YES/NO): YES